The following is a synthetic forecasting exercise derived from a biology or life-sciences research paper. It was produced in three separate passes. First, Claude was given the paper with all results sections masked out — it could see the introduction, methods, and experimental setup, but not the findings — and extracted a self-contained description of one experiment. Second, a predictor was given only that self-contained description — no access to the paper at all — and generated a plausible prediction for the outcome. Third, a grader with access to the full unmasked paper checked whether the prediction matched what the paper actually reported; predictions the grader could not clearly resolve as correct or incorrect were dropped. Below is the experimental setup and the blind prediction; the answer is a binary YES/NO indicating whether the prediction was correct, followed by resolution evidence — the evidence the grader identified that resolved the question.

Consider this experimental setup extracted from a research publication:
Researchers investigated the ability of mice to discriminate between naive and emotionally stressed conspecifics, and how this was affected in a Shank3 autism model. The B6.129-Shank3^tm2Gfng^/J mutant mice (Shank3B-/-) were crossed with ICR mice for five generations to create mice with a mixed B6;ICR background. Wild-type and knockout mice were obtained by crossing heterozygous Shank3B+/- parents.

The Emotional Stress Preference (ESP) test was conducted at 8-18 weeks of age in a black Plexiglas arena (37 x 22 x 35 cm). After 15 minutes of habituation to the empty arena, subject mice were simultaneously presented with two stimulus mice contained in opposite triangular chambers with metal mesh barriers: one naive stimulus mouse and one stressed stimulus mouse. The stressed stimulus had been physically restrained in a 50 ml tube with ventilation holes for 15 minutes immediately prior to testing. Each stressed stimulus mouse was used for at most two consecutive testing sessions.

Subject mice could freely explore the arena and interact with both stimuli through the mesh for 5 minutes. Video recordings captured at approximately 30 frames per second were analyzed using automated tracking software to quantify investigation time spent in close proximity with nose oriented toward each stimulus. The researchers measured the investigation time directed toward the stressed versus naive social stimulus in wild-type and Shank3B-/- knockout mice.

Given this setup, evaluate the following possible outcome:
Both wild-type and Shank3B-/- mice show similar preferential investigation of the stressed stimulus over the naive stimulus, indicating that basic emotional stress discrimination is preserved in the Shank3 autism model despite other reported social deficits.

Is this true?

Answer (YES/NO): NO